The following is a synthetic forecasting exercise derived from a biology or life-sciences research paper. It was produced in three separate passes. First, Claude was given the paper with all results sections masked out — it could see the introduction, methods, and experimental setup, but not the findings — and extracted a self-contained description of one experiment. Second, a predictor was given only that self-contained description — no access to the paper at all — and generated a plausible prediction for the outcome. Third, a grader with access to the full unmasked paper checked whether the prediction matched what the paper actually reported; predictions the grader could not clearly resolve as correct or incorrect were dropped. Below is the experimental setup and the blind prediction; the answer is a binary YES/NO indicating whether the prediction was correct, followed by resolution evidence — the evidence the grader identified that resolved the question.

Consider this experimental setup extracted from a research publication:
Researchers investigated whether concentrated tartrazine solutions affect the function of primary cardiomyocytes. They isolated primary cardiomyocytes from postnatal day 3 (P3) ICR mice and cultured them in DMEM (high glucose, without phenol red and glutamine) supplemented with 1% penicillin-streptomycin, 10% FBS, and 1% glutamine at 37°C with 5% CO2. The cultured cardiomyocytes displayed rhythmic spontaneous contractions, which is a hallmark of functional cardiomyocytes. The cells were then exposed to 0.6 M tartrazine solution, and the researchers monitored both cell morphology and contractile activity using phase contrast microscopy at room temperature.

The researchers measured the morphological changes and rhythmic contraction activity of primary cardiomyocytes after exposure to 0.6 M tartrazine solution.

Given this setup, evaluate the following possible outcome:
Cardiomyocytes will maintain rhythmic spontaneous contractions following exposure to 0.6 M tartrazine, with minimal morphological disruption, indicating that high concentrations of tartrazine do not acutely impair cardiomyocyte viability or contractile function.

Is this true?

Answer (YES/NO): NO